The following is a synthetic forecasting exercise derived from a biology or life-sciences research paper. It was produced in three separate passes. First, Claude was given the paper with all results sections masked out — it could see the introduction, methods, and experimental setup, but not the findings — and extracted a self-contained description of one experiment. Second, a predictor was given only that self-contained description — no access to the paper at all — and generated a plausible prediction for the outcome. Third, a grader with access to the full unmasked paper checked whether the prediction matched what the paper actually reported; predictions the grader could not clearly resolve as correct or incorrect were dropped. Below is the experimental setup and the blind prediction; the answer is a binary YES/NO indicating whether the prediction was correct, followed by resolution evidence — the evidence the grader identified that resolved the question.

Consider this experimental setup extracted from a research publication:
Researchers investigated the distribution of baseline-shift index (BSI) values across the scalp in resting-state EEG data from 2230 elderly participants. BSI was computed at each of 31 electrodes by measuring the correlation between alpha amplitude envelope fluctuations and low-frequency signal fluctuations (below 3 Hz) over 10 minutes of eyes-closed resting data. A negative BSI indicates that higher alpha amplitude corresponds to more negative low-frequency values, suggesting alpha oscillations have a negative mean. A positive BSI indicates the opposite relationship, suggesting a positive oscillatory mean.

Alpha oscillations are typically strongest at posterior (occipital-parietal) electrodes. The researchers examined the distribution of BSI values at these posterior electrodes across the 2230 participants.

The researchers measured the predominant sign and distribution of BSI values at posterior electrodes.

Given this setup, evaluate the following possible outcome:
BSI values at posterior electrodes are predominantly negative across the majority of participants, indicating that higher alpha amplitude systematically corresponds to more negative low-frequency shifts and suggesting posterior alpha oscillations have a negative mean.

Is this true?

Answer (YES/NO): YES